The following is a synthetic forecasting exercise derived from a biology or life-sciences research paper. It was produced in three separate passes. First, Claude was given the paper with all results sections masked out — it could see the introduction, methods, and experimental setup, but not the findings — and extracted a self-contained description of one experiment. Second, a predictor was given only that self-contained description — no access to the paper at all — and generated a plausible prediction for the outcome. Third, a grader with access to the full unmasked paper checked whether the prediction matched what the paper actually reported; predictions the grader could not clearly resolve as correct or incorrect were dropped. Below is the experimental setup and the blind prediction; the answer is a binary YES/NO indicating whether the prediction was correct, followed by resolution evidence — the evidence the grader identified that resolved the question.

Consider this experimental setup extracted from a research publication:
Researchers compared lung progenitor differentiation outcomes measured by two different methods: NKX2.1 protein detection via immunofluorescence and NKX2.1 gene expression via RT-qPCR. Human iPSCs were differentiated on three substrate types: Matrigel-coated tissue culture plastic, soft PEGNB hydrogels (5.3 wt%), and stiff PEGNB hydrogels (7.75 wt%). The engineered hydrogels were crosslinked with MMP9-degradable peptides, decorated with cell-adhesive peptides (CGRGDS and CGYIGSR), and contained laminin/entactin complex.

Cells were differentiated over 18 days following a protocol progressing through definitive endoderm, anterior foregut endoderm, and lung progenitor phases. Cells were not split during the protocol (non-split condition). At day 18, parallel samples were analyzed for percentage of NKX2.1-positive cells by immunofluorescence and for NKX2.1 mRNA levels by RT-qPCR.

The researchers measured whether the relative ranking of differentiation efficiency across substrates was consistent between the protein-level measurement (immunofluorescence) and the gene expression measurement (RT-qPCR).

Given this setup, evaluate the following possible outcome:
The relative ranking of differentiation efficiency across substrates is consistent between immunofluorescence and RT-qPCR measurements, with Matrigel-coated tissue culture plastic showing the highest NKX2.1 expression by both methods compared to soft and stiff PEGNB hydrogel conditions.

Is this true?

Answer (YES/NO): NO